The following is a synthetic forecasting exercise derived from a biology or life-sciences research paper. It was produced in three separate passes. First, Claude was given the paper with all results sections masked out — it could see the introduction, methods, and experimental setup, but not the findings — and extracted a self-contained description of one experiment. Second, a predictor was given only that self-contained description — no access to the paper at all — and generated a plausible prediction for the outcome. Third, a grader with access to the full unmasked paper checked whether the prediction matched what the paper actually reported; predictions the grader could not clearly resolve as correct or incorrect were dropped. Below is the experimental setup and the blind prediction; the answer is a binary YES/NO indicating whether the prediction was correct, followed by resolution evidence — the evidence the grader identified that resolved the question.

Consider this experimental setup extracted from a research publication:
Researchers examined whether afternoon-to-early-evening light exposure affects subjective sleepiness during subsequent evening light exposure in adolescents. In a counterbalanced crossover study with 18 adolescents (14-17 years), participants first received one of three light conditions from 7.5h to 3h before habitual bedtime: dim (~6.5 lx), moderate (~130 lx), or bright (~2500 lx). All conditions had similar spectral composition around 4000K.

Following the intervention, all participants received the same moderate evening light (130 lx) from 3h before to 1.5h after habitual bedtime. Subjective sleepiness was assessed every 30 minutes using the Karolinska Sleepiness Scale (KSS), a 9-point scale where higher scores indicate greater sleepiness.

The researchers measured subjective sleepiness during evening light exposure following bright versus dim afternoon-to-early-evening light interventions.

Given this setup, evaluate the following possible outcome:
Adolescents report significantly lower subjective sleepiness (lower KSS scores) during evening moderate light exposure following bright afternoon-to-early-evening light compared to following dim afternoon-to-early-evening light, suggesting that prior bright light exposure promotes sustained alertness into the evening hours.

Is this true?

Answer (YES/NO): NO